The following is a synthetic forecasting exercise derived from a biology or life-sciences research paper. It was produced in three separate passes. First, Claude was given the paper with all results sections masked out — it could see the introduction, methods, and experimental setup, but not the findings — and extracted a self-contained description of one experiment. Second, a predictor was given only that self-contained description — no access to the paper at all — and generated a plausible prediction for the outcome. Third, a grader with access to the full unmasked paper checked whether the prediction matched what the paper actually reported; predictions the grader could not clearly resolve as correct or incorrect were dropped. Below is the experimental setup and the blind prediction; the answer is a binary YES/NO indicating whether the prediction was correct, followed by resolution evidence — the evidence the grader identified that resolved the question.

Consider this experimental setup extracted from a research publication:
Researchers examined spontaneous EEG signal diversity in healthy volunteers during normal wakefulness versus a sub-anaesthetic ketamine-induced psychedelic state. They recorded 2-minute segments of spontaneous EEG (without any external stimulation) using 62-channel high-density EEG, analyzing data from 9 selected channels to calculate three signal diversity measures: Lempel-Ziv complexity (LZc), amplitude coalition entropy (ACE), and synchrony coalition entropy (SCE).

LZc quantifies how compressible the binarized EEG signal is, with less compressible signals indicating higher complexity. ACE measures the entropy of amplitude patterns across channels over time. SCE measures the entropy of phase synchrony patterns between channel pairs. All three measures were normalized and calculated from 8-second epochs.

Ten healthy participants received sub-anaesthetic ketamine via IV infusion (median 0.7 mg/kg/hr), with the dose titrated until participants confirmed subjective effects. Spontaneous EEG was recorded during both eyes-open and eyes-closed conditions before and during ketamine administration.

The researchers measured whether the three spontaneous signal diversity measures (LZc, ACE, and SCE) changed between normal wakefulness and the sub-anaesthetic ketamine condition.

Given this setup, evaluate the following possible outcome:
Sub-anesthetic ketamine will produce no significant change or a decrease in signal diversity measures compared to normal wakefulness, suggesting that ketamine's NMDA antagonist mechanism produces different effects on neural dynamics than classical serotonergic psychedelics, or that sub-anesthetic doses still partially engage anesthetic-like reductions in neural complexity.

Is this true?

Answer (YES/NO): NO